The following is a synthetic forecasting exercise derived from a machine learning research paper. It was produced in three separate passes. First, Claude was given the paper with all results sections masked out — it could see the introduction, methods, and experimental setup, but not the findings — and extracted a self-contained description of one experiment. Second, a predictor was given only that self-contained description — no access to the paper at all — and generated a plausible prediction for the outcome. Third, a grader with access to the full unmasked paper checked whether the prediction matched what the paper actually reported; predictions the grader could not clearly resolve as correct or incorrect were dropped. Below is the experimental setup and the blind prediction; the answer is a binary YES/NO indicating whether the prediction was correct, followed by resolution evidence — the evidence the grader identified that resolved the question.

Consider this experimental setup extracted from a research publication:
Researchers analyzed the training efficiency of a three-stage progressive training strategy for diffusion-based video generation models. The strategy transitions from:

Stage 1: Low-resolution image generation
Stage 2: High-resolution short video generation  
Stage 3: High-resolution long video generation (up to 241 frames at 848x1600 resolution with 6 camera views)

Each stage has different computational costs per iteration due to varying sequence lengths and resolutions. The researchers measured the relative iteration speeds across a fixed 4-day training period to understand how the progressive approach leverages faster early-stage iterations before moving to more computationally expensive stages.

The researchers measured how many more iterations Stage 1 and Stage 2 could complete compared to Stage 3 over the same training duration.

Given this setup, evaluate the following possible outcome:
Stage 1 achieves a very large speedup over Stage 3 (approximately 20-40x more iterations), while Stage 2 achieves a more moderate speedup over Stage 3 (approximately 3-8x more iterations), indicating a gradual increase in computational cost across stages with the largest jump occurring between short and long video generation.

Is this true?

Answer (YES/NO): NO